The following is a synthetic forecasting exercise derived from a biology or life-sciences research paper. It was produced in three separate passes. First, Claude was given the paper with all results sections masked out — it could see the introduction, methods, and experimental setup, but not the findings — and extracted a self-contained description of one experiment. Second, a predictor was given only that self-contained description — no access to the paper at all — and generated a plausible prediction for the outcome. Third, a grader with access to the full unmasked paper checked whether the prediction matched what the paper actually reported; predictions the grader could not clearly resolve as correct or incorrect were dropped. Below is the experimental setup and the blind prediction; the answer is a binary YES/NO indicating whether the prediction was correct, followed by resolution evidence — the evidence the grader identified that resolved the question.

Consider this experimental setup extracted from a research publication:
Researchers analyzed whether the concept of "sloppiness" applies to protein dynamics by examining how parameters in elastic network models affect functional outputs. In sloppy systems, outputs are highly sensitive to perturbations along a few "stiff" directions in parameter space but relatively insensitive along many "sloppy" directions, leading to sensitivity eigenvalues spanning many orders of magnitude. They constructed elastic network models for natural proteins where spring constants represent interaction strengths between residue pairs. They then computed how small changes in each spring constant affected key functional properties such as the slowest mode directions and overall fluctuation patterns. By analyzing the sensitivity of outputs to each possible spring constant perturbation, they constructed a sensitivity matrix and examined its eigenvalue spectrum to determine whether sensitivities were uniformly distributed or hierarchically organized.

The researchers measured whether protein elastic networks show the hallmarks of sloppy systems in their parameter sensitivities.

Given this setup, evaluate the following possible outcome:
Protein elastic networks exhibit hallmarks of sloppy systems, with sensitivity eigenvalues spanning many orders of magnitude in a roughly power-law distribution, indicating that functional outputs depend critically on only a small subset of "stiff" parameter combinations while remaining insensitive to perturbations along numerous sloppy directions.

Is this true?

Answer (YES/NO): YES